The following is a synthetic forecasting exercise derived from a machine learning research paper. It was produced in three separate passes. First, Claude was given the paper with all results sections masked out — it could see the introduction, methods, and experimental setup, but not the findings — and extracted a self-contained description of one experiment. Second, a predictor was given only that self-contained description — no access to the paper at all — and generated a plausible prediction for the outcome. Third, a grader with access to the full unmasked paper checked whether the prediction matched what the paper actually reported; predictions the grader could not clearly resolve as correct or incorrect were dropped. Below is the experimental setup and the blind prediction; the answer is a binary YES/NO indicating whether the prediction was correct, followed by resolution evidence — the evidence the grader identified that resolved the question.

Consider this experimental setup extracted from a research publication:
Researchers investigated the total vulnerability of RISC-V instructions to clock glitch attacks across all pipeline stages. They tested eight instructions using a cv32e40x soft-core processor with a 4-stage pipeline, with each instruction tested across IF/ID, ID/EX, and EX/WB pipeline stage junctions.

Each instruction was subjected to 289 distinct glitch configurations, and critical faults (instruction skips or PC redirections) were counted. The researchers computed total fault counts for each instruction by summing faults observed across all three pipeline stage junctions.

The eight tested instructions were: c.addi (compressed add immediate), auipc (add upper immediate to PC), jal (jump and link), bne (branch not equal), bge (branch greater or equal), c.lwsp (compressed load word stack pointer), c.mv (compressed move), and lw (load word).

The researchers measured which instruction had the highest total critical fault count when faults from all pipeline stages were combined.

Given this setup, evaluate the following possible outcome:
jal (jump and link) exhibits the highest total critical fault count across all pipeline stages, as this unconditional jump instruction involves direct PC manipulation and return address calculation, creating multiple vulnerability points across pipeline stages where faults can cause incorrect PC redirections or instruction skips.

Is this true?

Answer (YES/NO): YES